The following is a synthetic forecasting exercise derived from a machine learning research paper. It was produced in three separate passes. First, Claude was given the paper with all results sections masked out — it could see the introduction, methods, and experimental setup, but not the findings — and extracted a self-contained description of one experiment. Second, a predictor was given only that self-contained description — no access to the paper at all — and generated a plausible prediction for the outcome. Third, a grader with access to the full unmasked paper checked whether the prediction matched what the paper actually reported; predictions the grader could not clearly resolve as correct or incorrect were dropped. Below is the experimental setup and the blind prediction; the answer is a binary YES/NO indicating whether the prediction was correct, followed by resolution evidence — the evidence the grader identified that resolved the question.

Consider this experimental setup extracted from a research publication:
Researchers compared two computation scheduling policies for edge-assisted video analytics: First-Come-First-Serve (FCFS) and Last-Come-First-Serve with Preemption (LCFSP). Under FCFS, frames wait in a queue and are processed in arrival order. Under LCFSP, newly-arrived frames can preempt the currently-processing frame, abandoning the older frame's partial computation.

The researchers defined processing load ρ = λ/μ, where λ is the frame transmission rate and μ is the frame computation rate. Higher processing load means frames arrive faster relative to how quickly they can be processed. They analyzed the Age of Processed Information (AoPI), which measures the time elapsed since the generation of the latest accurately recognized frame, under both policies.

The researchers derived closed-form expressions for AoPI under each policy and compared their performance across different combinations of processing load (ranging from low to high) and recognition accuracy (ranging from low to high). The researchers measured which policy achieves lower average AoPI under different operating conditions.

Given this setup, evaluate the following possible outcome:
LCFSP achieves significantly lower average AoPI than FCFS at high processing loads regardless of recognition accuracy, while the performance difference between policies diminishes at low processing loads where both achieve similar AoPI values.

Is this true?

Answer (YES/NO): NO